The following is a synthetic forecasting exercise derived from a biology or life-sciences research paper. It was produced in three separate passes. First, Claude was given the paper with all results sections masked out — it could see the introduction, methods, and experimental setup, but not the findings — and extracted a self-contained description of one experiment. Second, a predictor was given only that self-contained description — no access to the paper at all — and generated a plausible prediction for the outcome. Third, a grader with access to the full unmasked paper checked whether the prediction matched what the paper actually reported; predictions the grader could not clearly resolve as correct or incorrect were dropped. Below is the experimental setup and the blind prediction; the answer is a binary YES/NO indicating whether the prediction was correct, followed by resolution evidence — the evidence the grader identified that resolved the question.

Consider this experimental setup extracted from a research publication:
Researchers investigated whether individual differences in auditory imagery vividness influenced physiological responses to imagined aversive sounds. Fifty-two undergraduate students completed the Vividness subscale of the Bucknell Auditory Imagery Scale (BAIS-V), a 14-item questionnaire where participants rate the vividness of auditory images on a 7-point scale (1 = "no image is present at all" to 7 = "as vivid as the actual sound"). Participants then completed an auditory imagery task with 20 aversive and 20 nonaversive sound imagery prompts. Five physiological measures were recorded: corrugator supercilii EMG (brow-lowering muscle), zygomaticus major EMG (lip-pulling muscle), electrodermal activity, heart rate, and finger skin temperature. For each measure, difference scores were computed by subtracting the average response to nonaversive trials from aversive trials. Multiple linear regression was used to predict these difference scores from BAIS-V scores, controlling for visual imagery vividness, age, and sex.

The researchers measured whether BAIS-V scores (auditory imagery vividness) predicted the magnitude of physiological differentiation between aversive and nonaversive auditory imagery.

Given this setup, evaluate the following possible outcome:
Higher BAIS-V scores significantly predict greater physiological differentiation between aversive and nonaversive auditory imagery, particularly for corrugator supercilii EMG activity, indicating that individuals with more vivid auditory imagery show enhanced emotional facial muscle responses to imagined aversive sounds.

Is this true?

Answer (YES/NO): NO